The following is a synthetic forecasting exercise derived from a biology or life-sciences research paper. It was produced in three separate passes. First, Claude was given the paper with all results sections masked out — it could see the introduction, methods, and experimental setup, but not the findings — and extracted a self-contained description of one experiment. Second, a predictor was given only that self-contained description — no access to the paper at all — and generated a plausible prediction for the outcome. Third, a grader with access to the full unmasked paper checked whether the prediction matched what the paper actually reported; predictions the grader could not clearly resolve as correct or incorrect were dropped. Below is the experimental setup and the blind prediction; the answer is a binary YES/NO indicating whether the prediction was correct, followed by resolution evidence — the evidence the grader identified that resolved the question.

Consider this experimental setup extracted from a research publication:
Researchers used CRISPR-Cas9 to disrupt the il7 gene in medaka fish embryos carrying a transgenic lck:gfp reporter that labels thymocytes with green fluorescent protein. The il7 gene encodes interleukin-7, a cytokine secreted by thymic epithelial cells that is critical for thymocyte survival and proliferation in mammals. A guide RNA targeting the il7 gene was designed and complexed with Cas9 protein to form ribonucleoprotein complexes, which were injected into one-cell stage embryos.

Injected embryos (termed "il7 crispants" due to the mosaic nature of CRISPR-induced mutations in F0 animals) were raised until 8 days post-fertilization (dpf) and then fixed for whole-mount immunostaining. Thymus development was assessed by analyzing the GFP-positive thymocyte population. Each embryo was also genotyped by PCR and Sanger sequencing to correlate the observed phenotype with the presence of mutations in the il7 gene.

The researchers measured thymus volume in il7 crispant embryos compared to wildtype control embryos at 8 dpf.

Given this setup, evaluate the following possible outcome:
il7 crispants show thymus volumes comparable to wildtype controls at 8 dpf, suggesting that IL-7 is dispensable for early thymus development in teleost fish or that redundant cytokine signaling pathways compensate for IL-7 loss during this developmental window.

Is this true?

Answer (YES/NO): NO